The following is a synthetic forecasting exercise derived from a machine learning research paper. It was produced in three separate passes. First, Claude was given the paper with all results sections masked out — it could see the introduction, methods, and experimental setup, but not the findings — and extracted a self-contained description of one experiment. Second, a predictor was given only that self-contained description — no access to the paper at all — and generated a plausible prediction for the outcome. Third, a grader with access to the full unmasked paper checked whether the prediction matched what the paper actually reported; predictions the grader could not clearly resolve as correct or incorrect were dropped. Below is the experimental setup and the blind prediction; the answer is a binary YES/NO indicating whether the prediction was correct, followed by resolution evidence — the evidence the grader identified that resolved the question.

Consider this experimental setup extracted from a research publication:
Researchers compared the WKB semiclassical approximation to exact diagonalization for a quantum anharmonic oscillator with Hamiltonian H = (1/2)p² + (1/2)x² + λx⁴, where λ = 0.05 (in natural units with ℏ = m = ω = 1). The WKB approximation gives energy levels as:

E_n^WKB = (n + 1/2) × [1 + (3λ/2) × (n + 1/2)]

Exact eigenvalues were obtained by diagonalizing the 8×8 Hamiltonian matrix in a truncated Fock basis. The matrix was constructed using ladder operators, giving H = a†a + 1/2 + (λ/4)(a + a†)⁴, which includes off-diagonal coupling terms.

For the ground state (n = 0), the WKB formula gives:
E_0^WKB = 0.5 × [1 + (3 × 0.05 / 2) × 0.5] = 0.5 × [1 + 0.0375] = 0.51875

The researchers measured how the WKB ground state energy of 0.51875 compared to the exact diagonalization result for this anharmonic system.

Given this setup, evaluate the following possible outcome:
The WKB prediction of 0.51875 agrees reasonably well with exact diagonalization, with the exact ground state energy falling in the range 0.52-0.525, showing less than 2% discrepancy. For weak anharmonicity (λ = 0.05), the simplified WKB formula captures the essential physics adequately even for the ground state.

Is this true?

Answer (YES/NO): NO